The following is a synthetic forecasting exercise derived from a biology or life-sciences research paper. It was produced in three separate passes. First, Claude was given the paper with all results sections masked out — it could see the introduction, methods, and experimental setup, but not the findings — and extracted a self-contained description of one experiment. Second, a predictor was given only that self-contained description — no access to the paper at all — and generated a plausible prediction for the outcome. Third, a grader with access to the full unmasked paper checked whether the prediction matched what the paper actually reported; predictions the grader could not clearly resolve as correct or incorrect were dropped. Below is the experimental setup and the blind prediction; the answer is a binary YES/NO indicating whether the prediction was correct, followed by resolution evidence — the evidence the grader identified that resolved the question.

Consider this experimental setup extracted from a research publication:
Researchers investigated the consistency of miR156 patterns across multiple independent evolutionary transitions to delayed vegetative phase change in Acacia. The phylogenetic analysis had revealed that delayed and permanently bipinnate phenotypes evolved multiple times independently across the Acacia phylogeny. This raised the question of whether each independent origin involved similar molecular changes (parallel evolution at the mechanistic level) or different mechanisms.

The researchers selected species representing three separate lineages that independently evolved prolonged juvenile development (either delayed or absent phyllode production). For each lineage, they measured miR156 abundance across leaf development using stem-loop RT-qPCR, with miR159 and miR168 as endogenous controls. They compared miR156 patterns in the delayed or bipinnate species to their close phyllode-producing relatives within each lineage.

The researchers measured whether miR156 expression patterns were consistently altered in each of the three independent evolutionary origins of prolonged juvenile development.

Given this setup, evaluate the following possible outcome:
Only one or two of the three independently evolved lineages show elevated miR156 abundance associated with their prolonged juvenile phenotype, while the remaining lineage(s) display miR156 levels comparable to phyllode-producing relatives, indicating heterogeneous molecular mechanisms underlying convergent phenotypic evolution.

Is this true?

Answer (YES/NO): NO